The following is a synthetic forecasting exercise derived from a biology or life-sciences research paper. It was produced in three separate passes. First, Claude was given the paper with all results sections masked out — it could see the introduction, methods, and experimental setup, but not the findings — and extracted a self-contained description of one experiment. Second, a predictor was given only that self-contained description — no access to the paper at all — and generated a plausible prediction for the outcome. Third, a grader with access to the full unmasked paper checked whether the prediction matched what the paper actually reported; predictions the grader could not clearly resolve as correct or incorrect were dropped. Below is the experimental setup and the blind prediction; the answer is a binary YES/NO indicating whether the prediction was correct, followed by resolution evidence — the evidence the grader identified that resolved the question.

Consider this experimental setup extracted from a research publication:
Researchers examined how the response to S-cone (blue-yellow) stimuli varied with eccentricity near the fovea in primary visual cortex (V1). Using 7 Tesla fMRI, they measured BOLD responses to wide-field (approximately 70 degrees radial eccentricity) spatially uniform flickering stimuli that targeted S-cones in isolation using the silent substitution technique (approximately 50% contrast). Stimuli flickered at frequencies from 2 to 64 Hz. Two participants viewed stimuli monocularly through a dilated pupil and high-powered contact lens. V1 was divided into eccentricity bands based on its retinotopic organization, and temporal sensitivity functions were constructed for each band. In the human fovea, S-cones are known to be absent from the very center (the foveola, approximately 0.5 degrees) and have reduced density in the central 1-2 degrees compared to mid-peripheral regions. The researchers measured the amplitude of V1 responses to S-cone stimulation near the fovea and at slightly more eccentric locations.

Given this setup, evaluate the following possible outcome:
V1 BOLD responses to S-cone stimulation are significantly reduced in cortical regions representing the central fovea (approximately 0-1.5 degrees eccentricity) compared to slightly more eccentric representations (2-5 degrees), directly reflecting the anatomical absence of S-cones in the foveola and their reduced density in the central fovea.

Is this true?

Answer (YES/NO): YES